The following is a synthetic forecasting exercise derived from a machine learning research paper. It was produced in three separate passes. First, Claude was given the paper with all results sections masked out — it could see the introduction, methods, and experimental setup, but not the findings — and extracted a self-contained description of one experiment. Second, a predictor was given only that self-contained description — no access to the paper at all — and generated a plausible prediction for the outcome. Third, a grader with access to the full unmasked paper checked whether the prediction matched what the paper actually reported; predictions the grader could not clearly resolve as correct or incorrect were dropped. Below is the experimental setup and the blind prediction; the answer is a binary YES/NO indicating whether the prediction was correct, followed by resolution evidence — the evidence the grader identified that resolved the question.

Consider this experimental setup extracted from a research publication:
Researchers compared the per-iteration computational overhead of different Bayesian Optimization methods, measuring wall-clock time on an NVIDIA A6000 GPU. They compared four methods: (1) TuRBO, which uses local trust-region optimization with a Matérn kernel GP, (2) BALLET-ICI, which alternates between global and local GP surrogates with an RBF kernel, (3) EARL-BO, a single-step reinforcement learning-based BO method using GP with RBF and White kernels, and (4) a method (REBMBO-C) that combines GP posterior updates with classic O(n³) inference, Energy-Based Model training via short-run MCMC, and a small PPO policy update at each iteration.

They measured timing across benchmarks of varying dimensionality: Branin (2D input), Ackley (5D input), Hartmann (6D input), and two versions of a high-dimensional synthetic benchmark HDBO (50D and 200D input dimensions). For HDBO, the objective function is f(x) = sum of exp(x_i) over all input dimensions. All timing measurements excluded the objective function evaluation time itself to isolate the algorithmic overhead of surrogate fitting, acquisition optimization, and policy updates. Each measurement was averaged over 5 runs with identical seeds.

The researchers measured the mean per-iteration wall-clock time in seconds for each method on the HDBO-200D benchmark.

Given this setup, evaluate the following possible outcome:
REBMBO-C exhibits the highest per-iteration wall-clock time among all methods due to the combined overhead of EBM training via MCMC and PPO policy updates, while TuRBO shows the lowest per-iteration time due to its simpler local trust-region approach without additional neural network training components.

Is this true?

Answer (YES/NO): YES